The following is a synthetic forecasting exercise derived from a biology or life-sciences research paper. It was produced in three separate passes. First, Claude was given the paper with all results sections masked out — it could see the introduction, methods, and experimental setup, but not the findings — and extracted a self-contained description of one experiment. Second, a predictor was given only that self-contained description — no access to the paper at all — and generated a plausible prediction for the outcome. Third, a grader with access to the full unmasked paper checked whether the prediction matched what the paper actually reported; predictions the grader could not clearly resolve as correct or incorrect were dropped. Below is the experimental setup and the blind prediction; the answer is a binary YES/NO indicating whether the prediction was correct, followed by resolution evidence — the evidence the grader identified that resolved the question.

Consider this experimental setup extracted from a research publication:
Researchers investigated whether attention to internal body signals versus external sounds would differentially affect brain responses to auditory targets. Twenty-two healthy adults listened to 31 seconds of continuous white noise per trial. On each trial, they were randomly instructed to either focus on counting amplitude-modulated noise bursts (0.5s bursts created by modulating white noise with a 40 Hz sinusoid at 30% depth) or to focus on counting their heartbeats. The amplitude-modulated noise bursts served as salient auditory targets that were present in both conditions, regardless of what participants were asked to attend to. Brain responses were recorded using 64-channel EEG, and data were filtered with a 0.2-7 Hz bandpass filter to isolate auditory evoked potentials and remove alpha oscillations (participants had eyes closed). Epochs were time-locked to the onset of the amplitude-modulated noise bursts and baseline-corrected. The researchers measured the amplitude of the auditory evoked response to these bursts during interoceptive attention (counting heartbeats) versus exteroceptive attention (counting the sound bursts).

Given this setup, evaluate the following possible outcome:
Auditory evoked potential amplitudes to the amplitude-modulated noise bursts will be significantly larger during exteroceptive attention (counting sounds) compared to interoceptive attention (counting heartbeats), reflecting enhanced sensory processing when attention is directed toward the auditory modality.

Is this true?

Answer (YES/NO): YES